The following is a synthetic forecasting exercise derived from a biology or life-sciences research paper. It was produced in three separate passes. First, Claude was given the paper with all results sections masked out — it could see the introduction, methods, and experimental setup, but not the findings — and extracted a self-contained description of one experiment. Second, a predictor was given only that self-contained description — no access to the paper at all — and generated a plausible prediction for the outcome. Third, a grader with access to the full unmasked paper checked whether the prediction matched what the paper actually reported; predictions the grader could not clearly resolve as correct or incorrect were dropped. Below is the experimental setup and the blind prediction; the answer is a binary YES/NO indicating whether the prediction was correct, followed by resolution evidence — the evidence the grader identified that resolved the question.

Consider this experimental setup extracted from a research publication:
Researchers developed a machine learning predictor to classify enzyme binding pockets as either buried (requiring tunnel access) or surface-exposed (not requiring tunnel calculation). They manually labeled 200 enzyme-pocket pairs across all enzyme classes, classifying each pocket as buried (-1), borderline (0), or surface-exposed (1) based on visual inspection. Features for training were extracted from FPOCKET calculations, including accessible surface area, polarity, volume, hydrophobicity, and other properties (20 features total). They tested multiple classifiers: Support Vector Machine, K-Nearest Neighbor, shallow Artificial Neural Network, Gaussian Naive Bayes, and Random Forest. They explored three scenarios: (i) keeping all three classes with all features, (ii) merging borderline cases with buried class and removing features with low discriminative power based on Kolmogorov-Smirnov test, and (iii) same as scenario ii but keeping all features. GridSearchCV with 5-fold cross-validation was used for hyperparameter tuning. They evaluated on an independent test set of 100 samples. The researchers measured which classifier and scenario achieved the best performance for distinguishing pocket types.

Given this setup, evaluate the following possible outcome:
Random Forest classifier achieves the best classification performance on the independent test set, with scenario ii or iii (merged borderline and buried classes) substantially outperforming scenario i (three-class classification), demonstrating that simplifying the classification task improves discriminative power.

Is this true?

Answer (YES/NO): NO